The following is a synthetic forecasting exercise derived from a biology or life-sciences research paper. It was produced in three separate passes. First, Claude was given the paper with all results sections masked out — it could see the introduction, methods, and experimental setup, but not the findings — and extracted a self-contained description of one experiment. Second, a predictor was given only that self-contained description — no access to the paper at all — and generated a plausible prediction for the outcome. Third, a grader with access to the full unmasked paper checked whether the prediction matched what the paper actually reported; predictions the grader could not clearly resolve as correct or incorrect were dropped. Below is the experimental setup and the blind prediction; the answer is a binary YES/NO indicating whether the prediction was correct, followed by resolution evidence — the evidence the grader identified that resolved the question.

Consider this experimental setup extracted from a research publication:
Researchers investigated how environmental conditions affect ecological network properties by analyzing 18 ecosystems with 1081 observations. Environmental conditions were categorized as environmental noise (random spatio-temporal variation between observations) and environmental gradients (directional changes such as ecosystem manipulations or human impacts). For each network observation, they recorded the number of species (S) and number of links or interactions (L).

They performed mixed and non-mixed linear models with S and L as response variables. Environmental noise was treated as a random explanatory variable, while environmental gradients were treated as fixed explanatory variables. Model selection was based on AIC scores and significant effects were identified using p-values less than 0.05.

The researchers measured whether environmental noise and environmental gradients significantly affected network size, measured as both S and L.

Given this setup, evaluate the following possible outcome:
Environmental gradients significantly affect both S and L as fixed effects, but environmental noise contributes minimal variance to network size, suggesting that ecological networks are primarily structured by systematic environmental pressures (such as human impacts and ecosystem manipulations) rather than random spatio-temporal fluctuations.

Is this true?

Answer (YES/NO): NO